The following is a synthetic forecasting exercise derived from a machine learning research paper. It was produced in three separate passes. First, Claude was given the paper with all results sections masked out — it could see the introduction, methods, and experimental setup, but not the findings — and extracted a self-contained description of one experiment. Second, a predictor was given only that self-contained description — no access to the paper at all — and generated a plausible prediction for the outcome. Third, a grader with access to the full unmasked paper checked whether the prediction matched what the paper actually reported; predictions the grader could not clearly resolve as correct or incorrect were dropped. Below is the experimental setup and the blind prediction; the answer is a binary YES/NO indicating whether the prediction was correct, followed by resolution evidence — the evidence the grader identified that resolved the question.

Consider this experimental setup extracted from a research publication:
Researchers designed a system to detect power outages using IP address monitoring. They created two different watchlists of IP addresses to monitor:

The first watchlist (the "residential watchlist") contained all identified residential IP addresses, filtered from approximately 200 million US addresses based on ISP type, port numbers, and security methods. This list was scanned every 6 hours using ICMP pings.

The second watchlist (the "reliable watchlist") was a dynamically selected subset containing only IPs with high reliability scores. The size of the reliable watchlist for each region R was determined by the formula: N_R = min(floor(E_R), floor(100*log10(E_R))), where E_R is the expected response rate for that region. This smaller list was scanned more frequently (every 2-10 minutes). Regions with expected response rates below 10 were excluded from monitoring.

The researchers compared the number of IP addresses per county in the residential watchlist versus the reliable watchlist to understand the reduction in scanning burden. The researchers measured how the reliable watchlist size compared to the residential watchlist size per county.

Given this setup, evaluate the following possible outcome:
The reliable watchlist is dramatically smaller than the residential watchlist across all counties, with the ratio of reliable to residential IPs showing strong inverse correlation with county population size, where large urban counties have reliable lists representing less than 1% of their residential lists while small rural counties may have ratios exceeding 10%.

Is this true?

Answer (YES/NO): NO